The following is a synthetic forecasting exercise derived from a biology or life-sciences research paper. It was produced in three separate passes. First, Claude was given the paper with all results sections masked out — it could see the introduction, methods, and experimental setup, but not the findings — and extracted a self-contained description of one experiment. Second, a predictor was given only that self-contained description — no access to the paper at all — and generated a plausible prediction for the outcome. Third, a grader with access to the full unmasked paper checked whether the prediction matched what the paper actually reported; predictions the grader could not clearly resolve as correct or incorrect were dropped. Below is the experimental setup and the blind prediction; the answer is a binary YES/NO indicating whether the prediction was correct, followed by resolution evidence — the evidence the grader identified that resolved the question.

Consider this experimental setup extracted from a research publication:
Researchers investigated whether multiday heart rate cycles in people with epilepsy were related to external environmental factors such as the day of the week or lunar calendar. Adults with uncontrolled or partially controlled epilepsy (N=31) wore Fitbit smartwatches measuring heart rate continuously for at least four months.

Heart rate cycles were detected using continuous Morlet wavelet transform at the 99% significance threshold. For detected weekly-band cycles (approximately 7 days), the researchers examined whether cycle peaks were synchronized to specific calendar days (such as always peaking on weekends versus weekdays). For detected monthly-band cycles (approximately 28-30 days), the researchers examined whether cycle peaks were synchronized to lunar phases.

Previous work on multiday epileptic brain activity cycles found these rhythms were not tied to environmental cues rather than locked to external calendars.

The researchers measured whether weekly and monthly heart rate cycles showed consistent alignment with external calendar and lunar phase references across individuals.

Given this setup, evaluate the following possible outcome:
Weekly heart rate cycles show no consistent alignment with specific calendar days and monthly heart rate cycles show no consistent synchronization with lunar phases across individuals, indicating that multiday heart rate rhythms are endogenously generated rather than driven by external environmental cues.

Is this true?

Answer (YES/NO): NO